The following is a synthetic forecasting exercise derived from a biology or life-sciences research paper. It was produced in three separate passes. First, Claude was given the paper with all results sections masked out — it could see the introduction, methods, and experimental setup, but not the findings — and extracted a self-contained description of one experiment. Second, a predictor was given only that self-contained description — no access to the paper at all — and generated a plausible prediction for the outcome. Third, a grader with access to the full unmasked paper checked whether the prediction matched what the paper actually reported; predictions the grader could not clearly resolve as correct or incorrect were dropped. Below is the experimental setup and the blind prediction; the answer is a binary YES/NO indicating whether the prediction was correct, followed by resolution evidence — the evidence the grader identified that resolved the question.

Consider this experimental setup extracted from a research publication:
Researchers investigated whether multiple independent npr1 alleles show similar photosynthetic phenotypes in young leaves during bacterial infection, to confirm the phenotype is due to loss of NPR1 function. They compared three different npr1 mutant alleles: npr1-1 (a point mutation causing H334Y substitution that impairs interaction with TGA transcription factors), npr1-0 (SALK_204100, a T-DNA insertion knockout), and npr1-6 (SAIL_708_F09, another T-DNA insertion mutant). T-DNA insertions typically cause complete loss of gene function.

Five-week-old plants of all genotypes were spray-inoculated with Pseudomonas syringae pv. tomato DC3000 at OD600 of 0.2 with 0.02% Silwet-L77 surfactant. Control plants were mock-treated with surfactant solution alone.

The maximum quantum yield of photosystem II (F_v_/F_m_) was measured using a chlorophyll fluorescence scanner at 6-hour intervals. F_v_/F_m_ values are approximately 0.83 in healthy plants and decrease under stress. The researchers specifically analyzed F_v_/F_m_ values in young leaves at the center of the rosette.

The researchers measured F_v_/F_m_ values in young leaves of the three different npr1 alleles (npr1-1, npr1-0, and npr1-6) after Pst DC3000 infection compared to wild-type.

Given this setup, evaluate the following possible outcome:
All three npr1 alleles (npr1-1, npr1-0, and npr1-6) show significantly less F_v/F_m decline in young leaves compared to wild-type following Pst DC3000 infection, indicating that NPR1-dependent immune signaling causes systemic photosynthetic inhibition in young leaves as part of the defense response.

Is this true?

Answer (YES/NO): NO